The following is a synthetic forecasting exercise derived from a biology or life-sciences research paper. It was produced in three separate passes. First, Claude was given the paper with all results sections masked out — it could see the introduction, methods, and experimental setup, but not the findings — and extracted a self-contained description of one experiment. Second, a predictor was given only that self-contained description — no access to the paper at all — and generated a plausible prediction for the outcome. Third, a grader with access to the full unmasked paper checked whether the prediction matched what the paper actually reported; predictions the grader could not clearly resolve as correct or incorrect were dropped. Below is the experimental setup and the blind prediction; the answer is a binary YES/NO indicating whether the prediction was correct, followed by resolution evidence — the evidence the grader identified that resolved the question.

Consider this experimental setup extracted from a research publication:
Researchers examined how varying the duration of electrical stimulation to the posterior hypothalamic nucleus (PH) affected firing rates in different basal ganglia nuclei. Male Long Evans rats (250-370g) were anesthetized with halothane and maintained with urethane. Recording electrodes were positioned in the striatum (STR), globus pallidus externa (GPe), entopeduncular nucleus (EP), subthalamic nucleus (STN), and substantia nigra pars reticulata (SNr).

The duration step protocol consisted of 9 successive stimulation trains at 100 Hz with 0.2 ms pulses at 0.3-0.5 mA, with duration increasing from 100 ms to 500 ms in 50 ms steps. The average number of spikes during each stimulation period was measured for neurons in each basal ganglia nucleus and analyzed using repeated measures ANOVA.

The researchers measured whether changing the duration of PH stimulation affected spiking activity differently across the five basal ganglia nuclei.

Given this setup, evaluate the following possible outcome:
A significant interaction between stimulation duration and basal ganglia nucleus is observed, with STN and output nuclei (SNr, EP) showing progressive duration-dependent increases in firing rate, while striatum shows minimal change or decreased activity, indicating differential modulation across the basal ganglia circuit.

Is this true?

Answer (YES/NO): NO